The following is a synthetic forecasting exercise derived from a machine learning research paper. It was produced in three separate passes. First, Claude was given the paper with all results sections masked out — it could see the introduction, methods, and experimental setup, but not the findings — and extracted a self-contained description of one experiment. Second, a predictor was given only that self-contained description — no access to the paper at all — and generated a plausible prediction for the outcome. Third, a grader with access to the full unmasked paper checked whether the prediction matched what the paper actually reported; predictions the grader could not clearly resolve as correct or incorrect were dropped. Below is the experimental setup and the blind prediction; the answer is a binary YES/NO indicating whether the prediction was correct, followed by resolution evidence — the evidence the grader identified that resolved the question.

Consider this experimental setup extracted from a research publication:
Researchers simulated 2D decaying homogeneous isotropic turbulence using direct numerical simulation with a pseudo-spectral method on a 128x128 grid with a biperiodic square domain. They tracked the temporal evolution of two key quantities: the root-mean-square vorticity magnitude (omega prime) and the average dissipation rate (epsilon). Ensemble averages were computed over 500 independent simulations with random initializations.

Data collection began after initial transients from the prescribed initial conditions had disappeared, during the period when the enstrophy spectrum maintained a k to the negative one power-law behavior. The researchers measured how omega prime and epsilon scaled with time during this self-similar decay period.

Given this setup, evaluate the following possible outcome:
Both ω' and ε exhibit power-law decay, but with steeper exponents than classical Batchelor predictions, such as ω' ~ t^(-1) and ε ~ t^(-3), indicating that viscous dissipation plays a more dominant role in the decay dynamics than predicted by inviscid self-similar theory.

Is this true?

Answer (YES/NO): NO